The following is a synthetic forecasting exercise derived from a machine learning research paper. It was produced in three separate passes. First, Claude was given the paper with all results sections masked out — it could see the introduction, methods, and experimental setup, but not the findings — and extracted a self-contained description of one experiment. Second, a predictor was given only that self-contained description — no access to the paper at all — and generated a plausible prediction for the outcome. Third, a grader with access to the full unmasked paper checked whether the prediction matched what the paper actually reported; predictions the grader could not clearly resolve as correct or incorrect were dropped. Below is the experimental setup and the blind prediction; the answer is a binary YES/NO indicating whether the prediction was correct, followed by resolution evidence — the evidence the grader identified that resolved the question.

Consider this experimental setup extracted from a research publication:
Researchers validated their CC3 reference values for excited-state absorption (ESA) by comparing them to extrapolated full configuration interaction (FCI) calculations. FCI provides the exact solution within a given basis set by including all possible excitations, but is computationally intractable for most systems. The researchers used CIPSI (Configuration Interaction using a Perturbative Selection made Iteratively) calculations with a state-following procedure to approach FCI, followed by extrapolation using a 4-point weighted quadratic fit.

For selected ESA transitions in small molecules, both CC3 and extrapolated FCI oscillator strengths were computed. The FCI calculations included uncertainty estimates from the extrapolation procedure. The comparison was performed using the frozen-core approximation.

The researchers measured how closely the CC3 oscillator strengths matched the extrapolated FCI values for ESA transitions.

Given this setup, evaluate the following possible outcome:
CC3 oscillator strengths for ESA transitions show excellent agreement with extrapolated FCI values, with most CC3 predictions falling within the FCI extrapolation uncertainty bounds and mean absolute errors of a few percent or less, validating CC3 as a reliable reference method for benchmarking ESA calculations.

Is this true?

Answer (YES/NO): YES